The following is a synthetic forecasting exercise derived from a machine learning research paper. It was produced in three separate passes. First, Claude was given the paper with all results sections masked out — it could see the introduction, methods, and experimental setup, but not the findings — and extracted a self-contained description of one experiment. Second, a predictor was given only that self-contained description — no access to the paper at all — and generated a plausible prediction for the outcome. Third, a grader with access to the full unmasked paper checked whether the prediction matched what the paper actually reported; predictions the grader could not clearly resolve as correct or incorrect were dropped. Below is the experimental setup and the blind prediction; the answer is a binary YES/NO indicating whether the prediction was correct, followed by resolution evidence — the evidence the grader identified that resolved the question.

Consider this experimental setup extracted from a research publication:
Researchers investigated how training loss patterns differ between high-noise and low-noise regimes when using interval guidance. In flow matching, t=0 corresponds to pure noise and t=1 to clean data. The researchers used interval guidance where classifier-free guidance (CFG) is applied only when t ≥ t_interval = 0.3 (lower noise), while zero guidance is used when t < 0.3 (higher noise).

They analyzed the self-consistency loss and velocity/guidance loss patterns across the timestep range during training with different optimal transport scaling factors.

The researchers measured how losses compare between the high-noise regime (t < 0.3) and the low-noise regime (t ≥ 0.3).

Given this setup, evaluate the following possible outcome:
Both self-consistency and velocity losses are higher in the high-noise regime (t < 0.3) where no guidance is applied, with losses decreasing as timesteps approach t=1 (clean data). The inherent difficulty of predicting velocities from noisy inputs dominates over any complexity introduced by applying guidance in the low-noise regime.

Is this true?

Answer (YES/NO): NO